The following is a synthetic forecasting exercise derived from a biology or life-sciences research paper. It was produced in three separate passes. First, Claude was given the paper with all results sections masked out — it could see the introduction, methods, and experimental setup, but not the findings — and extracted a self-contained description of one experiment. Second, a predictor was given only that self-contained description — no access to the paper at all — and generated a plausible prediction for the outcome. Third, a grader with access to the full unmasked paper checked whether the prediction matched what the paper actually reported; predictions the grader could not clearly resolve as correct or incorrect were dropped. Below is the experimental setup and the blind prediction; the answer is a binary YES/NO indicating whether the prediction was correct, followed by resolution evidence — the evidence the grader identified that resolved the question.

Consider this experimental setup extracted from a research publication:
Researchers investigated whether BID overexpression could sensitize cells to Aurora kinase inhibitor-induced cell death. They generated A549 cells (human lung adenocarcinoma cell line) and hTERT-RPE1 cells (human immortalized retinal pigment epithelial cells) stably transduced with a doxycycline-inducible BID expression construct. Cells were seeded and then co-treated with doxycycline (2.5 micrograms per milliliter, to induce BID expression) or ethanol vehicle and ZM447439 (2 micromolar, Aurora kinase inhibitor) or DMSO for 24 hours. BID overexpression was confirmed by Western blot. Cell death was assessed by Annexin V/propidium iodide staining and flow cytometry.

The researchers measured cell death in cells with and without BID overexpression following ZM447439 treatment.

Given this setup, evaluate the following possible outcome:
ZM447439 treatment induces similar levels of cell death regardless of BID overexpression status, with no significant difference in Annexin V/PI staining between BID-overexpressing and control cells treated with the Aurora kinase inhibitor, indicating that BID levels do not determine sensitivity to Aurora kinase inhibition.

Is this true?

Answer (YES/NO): NO